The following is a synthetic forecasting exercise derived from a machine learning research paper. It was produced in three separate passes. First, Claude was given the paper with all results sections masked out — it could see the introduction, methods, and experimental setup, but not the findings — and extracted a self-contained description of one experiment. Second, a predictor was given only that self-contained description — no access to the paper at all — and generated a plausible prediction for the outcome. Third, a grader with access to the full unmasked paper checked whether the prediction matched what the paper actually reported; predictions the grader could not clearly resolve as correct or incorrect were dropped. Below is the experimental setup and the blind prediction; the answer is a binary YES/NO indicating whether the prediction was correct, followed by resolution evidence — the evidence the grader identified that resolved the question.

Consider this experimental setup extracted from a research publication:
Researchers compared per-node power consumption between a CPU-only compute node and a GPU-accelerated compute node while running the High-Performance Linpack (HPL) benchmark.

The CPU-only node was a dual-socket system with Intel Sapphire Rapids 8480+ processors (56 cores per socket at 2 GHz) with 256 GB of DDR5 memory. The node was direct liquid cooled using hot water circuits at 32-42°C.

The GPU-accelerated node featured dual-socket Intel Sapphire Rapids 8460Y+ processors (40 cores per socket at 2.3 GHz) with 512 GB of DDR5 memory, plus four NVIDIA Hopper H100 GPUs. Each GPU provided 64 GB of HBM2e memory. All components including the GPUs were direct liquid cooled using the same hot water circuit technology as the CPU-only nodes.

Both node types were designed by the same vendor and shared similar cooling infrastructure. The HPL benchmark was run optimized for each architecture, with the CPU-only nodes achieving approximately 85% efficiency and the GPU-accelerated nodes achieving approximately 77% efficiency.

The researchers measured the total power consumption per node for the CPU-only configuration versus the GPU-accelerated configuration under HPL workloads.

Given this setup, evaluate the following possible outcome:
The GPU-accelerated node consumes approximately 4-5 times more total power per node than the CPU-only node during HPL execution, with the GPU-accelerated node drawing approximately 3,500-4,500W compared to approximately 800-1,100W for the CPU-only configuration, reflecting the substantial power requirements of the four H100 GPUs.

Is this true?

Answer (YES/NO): YES